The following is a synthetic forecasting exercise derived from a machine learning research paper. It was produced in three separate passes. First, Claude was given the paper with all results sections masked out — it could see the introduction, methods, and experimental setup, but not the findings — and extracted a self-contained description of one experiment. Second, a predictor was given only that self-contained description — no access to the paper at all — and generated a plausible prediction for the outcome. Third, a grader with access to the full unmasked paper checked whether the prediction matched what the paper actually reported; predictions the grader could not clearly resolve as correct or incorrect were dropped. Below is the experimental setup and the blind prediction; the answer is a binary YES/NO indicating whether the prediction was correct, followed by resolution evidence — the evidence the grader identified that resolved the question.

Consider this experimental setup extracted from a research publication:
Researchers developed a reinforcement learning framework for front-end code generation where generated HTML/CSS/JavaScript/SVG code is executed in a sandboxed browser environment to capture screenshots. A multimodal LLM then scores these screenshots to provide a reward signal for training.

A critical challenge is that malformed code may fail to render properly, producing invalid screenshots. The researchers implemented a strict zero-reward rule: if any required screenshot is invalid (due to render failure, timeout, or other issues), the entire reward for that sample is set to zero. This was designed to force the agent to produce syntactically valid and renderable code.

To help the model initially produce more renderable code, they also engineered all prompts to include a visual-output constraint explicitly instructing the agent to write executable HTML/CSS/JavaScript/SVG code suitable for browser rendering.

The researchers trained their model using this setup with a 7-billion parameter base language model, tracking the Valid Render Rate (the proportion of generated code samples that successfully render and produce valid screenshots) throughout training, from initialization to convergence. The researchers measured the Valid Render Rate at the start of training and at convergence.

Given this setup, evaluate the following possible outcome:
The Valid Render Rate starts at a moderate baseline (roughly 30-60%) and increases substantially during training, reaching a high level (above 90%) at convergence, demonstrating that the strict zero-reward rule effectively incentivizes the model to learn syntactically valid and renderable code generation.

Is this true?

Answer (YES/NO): NO